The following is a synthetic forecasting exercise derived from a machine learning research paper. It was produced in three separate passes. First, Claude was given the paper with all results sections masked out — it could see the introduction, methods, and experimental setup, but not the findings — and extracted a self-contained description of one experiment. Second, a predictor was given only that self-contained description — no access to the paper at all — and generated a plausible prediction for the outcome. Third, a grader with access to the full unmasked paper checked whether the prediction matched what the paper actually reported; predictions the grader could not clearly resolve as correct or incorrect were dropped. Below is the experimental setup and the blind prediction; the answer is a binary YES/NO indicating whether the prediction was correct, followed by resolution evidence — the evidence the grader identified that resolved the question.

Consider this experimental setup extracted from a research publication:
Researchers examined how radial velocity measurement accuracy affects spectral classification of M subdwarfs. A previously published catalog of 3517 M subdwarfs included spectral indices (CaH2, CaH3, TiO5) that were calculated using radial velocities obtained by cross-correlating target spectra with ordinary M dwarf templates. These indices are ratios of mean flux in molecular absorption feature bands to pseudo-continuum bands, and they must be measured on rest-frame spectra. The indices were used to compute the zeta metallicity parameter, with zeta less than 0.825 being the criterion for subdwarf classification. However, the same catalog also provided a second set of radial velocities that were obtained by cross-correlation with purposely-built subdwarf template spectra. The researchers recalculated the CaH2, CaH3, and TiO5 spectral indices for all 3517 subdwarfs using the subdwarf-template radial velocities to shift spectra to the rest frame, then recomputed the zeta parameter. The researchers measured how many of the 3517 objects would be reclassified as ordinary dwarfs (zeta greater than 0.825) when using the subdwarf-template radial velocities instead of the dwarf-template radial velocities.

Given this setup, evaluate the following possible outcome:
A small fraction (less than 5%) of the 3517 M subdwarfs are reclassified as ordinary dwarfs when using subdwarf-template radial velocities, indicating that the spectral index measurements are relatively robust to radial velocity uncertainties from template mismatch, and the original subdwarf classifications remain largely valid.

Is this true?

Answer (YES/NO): NO